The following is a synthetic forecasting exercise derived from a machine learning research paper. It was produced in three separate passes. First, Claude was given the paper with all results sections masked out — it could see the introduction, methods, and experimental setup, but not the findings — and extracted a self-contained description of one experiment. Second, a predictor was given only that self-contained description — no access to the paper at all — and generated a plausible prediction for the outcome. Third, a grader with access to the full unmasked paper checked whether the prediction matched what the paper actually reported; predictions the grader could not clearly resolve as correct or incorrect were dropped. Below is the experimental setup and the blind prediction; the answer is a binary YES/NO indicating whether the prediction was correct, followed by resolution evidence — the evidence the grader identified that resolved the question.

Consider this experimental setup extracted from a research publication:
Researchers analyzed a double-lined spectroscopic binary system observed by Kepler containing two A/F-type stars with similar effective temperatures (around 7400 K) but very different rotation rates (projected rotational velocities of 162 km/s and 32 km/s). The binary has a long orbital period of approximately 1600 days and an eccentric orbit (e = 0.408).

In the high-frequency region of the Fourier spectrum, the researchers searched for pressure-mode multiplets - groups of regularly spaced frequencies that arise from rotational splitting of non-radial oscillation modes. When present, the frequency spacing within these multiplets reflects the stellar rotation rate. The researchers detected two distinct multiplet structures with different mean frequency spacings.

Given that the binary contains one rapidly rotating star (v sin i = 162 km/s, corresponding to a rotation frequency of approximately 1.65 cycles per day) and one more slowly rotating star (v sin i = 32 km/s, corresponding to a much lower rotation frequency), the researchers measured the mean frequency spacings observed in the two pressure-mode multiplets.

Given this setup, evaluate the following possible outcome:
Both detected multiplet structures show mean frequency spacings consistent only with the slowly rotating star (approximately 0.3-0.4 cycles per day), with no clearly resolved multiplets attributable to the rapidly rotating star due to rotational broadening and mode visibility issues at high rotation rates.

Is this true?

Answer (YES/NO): NO